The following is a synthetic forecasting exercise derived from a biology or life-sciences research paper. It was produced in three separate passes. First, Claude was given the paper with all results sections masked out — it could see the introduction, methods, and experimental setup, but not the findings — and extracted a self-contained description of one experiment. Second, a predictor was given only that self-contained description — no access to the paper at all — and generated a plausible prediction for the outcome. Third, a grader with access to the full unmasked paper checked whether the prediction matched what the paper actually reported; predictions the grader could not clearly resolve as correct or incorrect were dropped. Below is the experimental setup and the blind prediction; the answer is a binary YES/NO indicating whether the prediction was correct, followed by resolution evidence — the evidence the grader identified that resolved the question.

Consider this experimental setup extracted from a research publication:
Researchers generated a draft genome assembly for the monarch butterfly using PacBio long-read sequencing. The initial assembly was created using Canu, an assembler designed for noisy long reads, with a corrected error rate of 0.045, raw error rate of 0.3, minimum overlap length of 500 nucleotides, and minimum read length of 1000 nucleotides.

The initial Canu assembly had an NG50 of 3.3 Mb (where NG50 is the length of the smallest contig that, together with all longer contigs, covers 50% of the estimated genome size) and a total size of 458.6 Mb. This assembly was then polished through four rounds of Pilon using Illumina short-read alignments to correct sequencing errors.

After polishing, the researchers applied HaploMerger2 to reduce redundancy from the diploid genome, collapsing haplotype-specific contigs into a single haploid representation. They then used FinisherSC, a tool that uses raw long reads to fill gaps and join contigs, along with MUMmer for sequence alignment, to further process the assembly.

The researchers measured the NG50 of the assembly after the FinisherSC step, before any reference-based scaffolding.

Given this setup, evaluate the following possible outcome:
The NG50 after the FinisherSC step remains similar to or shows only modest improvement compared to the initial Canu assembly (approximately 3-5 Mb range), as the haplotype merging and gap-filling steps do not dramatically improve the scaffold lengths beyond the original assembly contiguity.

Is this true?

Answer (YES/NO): NO